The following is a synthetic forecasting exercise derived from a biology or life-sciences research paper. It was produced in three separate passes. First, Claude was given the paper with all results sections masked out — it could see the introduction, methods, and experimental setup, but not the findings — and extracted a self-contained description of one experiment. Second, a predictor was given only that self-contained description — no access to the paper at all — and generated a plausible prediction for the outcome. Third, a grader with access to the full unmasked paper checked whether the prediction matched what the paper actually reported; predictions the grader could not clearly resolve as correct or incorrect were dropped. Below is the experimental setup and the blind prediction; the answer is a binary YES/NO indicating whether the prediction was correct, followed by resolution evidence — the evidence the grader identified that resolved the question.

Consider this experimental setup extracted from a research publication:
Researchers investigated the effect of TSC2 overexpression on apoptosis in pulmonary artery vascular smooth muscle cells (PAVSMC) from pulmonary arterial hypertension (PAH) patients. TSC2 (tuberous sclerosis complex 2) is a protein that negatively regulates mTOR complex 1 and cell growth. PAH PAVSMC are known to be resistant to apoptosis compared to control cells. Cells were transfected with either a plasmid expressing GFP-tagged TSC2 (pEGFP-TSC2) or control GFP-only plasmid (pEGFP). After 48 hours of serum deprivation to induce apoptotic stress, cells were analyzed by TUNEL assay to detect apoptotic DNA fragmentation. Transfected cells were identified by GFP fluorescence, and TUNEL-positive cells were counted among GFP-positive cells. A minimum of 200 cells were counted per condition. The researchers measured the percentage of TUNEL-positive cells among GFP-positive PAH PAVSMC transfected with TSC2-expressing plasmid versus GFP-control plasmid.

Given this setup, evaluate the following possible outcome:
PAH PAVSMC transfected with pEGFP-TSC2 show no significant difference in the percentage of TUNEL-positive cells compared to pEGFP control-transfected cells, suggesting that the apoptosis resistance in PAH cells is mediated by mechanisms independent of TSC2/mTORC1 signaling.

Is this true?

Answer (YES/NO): NO